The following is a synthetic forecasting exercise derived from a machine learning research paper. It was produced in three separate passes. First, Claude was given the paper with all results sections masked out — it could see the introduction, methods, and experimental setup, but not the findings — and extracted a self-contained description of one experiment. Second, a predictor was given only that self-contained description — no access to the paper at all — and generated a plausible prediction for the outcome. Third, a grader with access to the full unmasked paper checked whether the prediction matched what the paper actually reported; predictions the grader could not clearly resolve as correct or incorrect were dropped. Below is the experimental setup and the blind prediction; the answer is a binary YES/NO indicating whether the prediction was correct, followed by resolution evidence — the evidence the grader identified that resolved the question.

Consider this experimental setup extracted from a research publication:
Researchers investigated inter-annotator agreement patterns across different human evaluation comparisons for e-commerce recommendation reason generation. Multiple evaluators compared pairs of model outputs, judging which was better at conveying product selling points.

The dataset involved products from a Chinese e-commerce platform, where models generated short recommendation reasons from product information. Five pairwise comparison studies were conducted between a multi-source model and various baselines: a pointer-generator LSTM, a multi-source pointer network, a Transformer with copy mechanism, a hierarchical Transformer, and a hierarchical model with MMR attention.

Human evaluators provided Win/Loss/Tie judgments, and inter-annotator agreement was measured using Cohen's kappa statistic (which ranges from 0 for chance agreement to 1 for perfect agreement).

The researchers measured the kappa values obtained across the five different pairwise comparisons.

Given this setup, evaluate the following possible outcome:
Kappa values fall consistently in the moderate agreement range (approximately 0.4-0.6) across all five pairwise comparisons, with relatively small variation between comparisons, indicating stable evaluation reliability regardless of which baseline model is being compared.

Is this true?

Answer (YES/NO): YES